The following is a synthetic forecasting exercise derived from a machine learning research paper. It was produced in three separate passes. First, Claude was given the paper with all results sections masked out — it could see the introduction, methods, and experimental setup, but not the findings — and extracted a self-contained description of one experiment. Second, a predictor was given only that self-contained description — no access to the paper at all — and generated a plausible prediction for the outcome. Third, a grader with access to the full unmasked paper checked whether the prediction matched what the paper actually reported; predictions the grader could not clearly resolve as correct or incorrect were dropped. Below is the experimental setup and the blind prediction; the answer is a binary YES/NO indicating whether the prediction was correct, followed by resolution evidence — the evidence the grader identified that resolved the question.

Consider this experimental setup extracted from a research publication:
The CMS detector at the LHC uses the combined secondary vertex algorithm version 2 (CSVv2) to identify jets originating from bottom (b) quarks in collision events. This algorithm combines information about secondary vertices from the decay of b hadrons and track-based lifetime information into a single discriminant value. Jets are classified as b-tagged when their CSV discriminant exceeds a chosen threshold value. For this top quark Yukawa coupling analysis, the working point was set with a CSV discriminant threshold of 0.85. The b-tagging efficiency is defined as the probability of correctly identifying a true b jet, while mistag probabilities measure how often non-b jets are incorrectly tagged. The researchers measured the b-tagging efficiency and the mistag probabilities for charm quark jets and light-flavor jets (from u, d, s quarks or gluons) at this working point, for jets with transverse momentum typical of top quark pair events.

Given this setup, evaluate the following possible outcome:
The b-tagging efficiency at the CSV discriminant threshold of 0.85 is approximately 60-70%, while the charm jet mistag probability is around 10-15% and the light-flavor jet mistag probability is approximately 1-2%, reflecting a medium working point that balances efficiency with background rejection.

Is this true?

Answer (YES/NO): YES